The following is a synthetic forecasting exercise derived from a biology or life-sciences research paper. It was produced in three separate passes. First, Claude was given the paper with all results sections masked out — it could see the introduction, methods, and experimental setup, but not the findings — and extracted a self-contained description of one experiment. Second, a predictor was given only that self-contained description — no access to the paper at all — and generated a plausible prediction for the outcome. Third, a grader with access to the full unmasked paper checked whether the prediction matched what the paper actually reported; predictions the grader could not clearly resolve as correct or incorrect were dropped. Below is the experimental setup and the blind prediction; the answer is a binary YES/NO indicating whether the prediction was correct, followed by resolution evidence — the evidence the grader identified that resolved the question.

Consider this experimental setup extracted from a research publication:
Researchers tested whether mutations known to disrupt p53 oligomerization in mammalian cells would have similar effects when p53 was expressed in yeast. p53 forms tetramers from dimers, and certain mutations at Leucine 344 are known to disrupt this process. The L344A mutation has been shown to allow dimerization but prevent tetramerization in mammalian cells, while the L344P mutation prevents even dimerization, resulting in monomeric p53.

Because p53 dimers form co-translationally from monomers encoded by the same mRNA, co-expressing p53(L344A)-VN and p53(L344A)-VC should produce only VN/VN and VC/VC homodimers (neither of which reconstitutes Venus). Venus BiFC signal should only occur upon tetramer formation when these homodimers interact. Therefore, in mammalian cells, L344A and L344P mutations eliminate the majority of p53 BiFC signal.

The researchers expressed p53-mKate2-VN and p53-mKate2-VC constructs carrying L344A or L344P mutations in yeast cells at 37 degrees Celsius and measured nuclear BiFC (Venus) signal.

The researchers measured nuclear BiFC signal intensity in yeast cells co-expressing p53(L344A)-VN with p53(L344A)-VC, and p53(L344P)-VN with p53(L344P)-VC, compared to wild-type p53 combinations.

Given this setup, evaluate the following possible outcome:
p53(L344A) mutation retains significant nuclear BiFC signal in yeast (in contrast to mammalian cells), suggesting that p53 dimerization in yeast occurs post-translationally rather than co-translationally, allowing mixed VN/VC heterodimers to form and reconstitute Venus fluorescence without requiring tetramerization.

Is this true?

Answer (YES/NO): NO